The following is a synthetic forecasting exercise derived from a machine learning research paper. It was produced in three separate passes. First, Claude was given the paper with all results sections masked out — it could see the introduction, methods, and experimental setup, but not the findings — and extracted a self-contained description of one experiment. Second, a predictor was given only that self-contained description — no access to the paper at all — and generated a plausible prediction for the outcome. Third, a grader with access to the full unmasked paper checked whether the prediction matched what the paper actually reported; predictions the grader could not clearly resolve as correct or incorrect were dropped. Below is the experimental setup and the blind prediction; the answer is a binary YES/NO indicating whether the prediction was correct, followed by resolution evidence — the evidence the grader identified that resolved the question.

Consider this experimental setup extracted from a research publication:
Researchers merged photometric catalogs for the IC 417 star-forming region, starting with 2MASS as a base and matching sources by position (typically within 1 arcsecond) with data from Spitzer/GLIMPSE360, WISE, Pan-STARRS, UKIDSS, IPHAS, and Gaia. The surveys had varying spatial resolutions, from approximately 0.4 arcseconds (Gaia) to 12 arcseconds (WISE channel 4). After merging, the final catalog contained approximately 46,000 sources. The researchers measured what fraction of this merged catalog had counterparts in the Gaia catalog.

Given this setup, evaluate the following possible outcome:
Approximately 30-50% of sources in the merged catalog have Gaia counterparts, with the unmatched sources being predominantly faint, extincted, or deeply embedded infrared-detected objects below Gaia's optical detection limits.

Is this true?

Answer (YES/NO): YES